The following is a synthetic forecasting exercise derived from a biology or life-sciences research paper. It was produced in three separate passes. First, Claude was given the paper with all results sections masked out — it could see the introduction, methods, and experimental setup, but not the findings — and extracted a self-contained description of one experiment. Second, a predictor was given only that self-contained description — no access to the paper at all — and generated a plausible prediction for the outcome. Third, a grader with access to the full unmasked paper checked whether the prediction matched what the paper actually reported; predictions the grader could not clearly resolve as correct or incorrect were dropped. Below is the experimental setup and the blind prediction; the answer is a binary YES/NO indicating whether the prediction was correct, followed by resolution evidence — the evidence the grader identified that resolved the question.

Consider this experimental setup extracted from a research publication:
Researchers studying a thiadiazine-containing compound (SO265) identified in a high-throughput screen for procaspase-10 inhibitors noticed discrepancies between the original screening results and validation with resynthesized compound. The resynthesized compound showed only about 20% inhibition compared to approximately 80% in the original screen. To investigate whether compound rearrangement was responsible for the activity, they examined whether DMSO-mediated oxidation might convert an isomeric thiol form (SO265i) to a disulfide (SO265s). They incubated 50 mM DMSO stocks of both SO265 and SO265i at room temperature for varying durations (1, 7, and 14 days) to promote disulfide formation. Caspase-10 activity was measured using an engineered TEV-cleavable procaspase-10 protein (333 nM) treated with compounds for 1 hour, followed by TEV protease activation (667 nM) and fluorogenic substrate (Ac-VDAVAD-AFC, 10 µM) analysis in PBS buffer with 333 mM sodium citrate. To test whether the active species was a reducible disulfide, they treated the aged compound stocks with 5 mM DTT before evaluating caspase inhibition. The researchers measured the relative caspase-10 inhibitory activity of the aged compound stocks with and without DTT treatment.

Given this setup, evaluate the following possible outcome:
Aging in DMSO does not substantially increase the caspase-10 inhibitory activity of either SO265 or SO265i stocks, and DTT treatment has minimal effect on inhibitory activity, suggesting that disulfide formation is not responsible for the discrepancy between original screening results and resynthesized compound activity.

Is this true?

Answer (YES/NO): NO